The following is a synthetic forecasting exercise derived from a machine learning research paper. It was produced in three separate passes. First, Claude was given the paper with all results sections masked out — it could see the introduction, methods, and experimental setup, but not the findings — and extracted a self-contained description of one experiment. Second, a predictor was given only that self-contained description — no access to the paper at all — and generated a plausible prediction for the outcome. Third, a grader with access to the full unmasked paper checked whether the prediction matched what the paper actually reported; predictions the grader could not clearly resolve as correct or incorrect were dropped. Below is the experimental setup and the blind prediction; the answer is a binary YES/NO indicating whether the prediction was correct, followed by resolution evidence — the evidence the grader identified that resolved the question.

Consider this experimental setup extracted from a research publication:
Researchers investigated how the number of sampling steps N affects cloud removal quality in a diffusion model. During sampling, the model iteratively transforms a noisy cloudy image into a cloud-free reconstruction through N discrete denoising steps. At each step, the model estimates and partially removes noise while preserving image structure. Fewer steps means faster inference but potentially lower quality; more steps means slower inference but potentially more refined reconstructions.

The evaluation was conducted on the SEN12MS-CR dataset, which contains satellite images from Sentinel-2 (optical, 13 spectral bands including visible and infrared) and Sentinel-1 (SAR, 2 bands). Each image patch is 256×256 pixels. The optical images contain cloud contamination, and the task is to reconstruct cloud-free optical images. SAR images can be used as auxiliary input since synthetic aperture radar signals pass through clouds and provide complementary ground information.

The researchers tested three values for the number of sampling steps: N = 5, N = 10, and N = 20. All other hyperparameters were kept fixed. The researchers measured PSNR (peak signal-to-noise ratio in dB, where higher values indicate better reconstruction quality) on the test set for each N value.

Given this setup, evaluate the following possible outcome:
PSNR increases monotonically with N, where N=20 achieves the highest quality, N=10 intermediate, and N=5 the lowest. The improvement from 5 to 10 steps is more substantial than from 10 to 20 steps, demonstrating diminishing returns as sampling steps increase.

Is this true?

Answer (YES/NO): NO